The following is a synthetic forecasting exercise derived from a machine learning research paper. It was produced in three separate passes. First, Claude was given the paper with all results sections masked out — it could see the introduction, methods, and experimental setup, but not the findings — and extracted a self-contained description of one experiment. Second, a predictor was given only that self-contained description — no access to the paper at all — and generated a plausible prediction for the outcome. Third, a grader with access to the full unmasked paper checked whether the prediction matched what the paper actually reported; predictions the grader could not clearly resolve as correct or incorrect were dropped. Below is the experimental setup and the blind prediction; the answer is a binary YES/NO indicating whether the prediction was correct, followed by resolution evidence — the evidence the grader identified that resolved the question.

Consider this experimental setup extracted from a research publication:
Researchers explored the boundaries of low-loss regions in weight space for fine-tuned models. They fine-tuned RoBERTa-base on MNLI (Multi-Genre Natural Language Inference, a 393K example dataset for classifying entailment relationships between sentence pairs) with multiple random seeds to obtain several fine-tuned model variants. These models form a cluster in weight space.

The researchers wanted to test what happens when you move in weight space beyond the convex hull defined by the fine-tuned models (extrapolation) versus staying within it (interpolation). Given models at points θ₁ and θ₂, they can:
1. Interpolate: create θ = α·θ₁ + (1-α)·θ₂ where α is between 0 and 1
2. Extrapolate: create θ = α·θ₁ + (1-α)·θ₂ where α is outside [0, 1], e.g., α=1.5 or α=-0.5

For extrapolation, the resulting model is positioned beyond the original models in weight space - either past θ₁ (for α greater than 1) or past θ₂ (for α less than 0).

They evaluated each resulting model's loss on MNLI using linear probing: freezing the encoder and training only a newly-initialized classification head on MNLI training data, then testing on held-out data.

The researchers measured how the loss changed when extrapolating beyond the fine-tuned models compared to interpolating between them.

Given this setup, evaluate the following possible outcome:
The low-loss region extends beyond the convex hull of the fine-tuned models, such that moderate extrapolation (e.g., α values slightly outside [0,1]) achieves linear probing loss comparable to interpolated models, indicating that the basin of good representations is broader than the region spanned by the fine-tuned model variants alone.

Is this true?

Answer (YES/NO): NO